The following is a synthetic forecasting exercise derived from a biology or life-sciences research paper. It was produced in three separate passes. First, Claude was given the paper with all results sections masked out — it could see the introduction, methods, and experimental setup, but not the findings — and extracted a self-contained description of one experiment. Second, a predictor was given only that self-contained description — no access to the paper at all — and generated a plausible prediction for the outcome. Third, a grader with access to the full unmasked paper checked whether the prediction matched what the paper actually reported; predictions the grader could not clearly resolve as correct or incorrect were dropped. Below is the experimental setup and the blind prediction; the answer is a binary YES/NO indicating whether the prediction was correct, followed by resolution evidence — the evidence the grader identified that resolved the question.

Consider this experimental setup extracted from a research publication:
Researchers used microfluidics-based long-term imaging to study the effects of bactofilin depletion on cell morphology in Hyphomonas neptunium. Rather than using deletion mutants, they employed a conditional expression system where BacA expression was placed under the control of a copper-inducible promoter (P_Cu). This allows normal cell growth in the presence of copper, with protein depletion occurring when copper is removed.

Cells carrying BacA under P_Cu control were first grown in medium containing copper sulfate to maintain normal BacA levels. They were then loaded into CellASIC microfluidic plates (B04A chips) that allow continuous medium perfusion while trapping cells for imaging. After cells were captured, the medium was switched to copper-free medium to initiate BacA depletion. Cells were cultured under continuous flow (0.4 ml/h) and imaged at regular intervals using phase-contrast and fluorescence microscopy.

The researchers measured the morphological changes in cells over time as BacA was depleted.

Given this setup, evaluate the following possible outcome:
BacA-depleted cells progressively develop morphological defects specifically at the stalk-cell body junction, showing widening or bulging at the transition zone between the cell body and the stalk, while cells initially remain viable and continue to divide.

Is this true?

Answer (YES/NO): NO